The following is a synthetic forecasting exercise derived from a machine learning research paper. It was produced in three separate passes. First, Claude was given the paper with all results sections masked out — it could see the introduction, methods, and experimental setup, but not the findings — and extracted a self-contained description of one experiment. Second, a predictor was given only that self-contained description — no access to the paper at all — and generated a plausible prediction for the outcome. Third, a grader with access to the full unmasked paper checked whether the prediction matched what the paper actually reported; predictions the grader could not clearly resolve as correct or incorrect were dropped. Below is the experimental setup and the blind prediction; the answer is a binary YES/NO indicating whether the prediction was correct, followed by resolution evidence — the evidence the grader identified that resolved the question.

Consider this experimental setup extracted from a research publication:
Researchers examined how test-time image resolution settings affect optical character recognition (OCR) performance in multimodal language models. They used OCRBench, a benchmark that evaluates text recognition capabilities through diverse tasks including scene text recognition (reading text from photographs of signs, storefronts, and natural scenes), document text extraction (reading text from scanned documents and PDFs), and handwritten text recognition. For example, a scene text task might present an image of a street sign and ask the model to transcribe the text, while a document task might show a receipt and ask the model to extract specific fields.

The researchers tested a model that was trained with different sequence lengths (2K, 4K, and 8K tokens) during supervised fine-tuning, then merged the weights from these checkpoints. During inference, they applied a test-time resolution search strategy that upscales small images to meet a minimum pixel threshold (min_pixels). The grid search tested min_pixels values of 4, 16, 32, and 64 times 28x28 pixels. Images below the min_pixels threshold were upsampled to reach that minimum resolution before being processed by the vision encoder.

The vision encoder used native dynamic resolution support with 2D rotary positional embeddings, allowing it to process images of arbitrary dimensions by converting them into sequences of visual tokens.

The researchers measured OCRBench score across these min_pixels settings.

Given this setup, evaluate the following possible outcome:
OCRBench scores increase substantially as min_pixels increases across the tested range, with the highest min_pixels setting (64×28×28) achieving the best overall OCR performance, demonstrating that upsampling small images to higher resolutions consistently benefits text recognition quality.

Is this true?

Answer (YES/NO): NO